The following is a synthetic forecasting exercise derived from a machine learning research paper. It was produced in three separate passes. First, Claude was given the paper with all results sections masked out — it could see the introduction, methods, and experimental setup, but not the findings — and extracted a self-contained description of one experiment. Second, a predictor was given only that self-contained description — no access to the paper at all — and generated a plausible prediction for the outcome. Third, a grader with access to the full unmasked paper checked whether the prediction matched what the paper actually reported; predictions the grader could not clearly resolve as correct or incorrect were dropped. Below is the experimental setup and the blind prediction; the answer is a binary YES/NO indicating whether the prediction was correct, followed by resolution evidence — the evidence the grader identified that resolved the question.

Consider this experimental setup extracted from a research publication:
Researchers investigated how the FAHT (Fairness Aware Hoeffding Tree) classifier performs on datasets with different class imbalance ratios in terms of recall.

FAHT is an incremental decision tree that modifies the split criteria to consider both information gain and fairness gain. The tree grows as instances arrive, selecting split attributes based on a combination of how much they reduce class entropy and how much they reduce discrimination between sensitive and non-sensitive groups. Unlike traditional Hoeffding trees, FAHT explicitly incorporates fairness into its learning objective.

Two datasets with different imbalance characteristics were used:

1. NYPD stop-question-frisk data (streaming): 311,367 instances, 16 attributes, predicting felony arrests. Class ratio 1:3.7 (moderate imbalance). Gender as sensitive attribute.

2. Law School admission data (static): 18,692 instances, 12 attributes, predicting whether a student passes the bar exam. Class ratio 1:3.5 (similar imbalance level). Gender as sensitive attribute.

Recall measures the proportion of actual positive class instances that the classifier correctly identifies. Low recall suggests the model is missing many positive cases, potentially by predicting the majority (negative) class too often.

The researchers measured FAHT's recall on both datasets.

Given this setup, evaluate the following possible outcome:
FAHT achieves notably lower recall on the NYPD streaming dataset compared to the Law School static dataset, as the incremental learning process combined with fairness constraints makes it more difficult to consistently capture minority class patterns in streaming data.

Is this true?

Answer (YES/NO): YES